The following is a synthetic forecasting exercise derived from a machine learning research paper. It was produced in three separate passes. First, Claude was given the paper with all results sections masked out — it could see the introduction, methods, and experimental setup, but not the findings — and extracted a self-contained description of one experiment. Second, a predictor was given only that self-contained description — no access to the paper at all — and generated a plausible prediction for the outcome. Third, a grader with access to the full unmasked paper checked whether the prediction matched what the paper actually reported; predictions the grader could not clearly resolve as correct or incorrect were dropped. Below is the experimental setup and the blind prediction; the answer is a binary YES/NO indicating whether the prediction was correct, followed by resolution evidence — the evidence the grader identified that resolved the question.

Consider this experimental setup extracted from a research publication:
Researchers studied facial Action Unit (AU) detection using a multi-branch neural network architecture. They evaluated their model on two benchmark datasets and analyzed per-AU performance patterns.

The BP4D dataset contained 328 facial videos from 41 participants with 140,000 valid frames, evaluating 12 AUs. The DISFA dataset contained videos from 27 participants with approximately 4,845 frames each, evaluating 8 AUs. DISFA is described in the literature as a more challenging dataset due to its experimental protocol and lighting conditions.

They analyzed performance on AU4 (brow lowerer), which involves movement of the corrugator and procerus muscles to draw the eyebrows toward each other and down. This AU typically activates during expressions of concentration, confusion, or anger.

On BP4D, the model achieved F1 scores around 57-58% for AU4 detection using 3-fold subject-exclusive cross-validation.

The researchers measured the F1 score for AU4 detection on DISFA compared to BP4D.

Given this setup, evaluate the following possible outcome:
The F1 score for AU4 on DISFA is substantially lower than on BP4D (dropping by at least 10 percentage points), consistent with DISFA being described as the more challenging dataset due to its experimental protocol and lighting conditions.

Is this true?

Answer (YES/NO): NO